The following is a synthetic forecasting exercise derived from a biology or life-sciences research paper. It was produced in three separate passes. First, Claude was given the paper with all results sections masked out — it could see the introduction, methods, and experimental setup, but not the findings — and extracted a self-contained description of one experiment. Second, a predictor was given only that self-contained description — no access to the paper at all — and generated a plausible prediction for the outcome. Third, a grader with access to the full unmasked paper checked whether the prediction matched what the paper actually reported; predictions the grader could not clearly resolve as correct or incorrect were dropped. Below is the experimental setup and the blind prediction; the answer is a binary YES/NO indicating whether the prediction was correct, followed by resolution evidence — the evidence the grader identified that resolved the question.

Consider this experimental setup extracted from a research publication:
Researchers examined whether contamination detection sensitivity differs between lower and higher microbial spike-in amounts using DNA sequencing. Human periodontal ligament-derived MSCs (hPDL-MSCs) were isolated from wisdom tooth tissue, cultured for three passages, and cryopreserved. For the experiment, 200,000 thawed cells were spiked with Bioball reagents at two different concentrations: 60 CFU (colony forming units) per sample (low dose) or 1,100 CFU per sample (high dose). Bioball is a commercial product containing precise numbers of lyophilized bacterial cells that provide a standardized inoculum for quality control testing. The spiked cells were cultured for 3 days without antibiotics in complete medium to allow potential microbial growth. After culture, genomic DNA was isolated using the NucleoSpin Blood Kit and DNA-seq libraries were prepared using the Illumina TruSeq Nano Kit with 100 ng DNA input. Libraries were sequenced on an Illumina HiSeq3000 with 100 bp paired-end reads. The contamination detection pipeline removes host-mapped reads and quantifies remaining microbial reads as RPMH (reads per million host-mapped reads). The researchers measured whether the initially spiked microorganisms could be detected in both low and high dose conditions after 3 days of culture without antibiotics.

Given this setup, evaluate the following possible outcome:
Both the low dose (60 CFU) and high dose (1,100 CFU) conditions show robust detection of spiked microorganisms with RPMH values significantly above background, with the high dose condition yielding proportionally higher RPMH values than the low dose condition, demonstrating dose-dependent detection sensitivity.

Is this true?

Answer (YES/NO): NO